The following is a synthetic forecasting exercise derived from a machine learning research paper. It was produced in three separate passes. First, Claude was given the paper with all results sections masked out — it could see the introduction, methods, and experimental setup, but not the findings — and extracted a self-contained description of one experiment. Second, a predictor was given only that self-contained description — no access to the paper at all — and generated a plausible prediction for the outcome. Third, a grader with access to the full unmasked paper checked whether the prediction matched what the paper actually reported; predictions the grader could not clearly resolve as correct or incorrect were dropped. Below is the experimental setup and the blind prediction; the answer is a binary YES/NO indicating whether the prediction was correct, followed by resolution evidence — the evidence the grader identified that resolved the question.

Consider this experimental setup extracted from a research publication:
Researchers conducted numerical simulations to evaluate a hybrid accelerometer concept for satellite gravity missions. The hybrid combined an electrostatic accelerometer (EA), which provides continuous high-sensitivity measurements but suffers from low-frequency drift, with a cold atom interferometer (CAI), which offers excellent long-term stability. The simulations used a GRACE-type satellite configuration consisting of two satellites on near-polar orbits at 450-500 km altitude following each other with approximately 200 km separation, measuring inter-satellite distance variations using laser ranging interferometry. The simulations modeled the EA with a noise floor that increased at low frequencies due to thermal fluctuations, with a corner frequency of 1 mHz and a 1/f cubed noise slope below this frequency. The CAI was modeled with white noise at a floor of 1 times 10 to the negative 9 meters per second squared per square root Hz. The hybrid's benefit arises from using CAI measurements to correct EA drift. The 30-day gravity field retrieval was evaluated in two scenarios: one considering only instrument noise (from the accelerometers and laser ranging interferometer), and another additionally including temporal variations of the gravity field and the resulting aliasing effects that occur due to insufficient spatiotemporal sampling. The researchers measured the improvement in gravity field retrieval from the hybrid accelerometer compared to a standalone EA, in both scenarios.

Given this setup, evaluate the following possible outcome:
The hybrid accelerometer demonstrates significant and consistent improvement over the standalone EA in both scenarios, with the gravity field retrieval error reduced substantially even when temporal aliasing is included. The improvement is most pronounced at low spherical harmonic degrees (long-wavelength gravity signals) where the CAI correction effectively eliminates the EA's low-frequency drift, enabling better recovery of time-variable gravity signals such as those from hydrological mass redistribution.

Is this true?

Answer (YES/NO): NO